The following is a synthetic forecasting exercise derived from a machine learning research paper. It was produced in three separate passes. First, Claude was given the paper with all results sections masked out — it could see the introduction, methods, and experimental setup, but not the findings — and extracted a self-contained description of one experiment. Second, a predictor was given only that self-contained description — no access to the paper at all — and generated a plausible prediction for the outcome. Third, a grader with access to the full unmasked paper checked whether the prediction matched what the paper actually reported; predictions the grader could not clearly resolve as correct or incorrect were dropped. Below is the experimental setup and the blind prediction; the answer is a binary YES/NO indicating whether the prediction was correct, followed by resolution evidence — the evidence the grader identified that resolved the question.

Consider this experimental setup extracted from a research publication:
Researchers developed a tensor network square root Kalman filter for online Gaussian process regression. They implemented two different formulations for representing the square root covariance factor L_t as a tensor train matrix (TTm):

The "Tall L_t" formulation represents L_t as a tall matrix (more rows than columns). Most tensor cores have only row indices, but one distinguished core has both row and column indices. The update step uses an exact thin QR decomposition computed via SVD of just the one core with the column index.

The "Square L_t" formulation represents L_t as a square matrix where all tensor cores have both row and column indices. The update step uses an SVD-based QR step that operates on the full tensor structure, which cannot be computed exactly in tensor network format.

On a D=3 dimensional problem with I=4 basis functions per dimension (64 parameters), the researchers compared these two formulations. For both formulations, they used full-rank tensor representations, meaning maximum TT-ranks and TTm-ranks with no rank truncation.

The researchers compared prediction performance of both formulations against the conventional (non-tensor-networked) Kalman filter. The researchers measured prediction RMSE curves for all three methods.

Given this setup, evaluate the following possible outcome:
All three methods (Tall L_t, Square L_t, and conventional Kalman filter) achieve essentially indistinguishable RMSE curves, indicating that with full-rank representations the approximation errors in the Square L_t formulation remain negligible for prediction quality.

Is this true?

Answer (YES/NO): NO